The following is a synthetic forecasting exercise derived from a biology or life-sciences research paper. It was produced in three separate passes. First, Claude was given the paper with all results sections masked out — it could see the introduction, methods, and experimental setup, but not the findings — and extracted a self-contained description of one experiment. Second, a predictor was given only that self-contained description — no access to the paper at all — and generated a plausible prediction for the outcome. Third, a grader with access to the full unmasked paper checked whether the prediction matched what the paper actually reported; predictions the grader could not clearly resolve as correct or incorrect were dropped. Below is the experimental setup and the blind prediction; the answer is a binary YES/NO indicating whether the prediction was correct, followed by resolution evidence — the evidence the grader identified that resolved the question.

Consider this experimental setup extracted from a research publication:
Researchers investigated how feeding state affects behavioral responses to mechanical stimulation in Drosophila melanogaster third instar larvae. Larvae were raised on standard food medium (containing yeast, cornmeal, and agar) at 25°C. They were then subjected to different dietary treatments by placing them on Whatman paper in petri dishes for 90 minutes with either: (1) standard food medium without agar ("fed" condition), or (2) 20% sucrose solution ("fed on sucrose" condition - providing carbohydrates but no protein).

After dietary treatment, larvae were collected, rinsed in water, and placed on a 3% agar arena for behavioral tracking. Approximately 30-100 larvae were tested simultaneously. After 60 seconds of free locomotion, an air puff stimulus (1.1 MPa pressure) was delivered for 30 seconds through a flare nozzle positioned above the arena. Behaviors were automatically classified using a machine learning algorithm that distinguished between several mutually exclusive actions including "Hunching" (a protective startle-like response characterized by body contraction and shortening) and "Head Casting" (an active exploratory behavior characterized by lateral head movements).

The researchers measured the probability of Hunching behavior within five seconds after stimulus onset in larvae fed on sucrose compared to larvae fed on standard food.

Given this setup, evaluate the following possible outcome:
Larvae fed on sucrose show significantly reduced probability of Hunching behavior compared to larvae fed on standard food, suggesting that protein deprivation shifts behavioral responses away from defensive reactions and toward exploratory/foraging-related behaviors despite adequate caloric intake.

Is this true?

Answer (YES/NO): YES